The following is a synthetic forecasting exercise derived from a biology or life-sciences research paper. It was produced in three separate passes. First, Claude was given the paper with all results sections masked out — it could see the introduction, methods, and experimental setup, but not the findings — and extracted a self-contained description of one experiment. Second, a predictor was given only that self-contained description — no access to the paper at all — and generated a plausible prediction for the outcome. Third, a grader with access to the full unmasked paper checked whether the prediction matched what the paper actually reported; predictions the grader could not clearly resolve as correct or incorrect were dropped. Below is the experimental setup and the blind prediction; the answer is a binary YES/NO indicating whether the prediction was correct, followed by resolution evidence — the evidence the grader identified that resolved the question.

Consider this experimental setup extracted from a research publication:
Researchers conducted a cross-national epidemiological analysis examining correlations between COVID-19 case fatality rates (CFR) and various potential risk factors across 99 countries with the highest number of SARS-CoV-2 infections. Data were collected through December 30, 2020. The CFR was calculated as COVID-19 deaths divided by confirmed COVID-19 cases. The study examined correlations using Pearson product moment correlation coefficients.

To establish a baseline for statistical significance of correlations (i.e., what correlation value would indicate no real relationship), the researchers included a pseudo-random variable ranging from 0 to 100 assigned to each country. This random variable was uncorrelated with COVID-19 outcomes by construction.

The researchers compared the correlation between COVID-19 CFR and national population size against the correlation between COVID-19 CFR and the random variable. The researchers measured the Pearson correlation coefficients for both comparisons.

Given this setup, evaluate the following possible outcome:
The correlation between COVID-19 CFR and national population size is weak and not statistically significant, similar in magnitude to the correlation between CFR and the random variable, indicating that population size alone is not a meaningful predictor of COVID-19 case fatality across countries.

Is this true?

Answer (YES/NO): YES